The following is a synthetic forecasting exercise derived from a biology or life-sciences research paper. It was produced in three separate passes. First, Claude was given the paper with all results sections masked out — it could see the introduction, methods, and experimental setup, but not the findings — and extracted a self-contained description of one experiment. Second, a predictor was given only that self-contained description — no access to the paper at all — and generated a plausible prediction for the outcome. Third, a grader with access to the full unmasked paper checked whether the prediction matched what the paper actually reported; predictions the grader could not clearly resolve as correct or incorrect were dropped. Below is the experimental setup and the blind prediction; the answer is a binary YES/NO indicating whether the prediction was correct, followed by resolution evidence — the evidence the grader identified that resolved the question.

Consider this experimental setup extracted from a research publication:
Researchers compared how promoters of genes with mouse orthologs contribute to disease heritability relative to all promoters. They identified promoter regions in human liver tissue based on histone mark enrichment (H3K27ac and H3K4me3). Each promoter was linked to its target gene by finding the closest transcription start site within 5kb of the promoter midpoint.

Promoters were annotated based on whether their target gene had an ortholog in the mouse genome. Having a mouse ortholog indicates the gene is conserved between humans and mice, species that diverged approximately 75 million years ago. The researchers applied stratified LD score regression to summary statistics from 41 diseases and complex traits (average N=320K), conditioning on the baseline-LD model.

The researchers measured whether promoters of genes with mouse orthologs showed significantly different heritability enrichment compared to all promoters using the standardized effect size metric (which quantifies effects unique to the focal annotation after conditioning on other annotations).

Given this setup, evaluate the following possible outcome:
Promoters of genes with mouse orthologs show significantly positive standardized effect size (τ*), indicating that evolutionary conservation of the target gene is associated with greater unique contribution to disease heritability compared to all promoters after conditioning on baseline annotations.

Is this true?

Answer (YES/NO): NO